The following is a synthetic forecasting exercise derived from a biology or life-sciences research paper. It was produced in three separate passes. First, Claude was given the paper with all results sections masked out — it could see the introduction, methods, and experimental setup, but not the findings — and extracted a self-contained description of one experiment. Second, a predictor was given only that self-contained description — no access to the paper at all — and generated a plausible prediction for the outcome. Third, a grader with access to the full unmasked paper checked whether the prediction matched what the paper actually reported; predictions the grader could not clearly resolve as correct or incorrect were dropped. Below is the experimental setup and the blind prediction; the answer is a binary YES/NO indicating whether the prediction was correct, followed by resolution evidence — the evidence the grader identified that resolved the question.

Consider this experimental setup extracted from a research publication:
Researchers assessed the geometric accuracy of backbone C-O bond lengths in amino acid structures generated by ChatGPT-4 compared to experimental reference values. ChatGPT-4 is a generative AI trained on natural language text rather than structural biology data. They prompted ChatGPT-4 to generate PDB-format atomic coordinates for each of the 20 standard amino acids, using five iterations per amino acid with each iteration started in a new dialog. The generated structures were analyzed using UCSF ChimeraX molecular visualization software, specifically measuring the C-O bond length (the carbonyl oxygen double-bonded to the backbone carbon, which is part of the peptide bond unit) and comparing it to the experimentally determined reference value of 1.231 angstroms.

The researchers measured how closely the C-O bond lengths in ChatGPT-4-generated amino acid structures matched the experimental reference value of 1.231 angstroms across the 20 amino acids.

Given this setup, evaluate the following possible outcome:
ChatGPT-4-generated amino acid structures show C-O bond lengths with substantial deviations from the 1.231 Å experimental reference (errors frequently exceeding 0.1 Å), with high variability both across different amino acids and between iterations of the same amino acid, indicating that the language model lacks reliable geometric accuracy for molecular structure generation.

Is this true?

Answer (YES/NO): NO